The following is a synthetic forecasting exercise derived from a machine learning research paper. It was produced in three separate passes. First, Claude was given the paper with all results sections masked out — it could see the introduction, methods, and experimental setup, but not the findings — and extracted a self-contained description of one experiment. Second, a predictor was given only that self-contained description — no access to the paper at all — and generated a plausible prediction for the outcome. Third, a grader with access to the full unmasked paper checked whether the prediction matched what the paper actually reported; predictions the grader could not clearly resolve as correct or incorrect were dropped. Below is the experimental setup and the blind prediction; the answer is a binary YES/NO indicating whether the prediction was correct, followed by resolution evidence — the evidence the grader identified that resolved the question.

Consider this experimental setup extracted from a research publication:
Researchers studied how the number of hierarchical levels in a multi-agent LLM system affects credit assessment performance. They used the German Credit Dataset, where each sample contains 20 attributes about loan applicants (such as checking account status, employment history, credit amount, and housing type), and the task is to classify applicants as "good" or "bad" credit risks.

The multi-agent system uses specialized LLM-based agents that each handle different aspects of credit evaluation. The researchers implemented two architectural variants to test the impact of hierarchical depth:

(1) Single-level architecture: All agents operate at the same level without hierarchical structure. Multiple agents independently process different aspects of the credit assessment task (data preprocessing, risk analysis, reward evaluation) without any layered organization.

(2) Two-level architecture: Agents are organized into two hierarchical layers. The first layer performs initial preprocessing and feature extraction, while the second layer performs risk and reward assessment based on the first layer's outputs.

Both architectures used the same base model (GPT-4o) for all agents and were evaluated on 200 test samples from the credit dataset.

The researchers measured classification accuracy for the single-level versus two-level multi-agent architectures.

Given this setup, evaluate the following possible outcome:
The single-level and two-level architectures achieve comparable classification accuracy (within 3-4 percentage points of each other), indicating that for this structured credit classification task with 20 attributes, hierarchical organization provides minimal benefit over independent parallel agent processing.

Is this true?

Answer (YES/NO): NO